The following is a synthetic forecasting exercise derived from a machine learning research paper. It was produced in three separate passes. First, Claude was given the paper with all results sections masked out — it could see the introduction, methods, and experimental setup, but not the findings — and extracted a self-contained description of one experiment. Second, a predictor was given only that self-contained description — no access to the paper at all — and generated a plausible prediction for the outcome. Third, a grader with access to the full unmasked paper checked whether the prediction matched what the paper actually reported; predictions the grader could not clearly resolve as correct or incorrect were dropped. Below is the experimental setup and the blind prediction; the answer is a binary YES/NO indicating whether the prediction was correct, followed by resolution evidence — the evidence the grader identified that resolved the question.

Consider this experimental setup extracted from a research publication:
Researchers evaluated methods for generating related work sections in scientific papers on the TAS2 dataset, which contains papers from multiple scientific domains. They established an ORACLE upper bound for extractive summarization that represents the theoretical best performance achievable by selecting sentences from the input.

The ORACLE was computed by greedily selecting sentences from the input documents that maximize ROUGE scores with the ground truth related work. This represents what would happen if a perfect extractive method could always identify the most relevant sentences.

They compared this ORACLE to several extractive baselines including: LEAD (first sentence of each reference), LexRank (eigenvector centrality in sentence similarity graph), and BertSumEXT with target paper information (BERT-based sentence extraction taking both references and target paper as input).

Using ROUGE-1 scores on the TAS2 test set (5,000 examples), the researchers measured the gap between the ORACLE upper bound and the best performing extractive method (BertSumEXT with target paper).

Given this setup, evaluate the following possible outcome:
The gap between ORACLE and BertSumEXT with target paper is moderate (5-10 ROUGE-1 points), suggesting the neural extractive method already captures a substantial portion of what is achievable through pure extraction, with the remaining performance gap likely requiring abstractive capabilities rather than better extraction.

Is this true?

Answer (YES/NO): NO